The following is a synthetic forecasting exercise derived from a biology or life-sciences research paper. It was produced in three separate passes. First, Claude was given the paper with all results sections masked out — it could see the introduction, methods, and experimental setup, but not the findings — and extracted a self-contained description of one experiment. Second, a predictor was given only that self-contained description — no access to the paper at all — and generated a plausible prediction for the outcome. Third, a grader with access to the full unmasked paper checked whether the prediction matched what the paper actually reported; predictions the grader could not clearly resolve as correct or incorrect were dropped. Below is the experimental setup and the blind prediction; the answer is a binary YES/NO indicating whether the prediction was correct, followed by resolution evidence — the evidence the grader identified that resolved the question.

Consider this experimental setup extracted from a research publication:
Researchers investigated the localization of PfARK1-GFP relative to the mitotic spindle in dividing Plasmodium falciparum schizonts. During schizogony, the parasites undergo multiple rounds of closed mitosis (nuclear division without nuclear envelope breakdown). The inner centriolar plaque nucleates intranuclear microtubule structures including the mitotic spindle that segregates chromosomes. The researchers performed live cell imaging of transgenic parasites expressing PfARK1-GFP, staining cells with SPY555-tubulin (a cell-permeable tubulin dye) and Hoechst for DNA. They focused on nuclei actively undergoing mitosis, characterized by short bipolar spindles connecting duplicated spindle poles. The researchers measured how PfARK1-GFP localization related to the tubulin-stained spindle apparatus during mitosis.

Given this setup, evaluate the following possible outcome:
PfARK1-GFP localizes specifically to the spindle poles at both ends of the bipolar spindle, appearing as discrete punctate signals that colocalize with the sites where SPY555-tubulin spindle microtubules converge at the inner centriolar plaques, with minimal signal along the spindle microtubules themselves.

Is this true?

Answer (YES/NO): YES